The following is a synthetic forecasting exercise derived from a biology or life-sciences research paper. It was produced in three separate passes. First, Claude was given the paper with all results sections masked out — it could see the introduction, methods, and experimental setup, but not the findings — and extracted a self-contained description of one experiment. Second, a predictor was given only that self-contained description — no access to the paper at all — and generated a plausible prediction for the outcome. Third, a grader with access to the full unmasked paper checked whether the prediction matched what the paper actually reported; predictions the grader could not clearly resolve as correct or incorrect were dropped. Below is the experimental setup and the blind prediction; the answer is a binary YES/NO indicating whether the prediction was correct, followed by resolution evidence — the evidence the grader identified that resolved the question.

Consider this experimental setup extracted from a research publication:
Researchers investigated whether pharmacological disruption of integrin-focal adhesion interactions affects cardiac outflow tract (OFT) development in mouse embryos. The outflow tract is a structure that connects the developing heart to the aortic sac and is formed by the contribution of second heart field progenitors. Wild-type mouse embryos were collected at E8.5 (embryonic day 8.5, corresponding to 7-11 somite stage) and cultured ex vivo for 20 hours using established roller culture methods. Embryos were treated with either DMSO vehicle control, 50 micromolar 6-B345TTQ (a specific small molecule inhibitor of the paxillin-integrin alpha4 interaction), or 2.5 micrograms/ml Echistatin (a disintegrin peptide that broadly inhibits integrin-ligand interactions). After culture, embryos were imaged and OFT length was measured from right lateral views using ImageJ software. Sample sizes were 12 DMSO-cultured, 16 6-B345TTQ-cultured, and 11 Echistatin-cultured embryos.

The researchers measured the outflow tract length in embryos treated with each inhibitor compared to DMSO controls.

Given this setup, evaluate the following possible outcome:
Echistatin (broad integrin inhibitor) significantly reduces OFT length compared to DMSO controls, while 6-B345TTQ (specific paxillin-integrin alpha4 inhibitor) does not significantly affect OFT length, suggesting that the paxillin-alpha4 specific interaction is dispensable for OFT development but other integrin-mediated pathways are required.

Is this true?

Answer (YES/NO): NO